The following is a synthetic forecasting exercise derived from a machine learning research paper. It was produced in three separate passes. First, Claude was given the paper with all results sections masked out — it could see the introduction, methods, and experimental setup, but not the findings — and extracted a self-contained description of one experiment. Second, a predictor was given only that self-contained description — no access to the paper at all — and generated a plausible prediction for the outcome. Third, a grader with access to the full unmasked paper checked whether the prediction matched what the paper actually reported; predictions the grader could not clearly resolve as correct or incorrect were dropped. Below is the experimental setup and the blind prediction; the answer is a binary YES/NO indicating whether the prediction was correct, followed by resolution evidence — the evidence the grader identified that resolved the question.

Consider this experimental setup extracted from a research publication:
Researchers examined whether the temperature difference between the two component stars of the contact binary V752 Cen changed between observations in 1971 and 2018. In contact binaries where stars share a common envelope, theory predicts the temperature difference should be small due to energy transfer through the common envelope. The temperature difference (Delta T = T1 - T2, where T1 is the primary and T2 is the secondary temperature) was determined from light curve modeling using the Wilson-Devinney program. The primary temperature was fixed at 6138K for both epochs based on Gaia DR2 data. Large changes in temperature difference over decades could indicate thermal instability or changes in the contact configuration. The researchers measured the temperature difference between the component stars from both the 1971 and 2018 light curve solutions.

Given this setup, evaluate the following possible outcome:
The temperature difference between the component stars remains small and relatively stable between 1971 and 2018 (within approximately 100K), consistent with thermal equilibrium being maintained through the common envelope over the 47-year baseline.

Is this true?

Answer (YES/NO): NO